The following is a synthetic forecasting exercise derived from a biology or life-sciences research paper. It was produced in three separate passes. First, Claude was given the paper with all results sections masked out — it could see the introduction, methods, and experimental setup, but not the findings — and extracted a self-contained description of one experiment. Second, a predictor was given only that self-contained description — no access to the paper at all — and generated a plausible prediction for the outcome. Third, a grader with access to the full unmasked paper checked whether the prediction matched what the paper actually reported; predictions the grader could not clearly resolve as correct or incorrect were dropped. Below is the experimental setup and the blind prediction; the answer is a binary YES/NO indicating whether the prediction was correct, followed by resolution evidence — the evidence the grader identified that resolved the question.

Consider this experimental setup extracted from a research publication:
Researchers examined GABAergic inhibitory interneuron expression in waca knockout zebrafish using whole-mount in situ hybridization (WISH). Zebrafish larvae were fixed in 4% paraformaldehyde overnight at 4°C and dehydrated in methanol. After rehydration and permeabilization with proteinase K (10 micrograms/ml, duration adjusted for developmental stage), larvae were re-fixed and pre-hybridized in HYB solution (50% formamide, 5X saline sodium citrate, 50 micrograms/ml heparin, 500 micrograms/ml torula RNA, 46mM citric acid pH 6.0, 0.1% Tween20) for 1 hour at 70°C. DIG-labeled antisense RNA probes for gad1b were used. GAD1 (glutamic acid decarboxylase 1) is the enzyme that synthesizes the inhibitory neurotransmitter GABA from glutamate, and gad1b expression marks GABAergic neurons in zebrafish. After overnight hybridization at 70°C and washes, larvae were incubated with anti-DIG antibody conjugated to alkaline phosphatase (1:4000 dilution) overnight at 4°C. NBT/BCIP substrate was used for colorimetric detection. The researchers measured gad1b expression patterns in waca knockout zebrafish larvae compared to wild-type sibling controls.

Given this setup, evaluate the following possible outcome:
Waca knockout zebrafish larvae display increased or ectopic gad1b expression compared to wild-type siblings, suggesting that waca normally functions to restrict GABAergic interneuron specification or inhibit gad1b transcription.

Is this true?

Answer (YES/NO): NO